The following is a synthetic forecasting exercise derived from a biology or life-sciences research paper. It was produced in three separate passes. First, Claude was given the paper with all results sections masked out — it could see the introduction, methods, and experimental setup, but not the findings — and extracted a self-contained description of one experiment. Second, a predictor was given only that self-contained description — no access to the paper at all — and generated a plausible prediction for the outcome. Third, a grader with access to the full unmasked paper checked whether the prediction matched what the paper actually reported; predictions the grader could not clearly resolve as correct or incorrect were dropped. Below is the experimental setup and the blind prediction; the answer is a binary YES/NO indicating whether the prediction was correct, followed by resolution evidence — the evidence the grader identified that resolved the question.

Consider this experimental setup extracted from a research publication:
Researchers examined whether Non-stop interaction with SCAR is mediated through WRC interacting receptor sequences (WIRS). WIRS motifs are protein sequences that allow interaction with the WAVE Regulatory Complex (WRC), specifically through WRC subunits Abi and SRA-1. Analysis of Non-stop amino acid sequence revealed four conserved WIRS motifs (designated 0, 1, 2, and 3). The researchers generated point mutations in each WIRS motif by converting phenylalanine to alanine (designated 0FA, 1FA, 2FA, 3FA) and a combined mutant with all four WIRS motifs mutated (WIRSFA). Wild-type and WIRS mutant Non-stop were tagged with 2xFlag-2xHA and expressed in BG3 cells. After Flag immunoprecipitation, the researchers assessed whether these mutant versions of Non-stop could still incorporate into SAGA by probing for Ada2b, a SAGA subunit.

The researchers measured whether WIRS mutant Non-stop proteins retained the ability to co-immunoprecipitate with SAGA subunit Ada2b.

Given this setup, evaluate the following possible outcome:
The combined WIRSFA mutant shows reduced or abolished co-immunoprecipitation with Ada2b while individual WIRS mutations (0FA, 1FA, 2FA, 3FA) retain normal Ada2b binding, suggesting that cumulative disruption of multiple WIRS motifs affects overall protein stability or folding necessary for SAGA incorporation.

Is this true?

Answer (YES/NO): NO